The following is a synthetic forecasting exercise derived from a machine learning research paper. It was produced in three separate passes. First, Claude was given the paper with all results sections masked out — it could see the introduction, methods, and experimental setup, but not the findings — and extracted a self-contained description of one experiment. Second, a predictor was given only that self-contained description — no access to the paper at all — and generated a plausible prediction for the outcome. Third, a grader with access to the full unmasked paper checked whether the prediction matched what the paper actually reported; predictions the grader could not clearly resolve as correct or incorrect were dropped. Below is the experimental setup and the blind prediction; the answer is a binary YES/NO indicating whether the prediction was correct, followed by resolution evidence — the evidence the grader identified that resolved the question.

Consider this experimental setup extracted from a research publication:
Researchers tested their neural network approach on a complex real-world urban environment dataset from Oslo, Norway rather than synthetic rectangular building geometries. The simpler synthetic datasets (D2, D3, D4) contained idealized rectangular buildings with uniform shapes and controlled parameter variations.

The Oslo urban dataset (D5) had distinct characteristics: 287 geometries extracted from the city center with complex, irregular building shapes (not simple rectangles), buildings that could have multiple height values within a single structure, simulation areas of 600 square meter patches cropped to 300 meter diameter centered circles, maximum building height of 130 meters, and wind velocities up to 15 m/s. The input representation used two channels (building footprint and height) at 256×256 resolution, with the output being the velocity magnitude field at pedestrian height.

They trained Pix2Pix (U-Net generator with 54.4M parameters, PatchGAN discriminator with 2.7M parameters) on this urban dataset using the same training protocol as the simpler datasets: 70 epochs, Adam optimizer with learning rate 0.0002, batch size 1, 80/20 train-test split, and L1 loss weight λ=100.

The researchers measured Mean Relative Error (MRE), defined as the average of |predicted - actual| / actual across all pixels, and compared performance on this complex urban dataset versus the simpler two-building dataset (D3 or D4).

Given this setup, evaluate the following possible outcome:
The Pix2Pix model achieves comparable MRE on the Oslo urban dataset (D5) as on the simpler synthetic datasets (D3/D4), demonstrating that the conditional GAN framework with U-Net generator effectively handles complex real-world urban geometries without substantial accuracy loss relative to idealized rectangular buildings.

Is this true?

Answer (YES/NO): NO